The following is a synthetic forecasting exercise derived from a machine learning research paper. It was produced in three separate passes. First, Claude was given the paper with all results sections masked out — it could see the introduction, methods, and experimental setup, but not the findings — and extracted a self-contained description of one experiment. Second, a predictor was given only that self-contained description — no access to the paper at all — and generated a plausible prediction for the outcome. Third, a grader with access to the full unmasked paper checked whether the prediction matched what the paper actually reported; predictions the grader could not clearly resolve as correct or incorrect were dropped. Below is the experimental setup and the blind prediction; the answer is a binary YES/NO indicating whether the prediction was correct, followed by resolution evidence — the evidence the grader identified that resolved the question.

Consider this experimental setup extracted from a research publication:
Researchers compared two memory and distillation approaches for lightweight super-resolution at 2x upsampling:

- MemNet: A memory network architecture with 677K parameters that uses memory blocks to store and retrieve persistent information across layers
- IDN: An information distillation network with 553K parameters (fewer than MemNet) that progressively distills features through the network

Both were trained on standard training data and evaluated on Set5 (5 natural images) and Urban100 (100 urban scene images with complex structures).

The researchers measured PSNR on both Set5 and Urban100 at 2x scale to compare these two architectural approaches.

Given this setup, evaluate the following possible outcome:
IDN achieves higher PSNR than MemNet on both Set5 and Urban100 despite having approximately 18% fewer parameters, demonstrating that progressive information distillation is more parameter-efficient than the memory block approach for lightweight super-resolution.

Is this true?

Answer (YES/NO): NO